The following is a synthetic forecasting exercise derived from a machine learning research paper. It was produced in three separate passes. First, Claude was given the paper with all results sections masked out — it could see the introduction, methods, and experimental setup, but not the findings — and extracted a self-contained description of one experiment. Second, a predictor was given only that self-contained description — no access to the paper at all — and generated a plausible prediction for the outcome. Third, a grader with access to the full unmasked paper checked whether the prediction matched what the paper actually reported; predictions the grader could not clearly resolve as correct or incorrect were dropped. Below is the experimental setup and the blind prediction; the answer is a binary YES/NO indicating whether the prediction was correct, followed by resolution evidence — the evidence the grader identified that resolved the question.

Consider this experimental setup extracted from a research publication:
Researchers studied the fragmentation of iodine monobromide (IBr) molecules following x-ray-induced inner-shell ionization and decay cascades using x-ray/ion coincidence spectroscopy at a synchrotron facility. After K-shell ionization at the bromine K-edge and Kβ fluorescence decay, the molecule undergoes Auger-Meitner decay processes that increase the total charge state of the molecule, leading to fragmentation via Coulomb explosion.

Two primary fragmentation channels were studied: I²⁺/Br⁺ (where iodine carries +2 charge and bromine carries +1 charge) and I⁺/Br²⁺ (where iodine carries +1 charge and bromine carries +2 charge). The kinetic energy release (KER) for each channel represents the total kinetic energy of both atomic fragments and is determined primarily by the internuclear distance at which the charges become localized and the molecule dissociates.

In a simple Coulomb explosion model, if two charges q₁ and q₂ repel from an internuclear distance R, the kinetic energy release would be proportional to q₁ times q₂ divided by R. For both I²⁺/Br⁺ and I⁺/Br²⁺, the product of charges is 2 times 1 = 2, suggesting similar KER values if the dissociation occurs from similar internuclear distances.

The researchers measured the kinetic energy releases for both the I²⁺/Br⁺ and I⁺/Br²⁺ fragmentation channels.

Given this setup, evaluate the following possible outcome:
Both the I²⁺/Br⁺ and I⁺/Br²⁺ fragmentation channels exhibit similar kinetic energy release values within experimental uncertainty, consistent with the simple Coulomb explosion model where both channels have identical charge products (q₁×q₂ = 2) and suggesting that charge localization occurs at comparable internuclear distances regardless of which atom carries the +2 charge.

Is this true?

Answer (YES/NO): YES